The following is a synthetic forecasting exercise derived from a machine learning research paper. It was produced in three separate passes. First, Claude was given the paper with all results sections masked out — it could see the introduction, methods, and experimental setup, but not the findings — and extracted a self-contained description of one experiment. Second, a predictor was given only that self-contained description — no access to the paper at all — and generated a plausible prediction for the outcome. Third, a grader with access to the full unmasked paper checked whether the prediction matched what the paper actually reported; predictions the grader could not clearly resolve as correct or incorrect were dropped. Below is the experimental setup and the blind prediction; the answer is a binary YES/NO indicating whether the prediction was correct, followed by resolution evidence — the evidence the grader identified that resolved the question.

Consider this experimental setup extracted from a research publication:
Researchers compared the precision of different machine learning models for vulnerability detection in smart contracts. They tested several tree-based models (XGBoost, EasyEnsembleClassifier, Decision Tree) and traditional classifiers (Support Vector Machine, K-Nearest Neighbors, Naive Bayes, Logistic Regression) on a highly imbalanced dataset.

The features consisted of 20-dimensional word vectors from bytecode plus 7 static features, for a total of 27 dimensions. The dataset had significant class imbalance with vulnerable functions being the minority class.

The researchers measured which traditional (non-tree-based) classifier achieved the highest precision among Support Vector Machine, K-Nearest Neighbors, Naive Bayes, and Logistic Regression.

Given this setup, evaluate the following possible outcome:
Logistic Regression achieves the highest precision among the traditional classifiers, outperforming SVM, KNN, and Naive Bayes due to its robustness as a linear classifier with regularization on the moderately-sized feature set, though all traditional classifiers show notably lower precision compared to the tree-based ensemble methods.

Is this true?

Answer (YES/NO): NO